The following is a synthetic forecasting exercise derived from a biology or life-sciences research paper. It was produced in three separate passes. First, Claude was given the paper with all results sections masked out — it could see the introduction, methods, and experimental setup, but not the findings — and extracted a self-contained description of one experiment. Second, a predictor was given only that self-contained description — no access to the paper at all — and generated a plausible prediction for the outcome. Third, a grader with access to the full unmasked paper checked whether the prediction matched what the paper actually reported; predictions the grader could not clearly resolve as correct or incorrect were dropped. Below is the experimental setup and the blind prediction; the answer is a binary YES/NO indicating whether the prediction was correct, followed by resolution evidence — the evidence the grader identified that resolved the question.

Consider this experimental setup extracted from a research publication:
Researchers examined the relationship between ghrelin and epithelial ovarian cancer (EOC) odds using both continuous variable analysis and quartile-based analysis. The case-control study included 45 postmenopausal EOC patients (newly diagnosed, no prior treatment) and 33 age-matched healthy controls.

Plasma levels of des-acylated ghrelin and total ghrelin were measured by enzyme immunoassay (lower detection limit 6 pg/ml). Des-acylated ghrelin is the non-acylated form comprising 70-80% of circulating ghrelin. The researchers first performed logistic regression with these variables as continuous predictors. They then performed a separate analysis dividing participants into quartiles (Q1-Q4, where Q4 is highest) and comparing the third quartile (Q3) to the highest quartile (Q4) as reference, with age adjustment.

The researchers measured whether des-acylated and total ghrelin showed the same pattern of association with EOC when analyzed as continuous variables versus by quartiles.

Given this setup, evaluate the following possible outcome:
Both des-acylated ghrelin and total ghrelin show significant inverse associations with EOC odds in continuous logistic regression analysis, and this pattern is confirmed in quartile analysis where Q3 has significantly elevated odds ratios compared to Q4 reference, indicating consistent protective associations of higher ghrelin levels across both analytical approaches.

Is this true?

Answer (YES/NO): NO